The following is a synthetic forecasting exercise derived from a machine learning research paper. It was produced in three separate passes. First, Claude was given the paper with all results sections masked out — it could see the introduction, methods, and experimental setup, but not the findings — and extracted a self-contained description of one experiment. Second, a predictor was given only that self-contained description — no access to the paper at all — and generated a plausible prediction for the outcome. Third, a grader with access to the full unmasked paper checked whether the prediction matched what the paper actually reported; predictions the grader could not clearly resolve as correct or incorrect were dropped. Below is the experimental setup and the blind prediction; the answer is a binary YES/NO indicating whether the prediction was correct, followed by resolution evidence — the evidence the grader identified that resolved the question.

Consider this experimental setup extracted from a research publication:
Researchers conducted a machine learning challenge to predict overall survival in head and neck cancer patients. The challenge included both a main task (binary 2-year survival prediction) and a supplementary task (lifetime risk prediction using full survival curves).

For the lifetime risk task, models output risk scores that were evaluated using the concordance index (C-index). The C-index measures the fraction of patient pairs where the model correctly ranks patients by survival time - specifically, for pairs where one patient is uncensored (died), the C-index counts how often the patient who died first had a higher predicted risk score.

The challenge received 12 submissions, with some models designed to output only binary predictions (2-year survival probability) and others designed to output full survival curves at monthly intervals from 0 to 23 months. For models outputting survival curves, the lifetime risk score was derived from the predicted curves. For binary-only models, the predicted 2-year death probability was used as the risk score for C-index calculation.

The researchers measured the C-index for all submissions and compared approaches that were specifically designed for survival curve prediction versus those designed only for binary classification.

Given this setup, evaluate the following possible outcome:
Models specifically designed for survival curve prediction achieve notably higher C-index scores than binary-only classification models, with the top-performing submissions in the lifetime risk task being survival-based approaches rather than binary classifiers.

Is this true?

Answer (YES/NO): YES